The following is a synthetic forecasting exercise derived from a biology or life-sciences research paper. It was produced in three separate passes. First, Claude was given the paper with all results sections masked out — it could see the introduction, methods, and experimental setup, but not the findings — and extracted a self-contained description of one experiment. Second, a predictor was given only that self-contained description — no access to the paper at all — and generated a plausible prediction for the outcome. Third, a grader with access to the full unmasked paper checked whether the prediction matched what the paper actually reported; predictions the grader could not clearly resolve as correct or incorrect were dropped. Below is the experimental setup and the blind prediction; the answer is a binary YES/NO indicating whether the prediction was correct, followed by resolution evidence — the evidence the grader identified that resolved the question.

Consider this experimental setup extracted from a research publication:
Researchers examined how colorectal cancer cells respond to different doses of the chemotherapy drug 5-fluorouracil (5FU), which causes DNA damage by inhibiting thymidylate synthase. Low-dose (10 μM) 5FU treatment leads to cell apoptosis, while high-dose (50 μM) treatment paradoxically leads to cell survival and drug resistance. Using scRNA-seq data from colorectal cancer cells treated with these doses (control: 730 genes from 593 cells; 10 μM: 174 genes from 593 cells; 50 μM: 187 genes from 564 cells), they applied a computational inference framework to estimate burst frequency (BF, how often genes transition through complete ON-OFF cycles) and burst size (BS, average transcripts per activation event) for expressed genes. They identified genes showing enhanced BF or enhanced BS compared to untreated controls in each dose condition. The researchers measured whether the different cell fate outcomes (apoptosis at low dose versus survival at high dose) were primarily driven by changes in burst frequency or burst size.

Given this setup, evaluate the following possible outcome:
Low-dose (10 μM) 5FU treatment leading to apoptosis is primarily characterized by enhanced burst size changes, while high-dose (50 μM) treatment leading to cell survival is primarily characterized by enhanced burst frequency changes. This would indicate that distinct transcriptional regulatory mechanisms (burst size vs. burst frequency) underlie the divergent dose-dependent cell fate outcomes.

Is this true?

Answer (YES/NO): NO